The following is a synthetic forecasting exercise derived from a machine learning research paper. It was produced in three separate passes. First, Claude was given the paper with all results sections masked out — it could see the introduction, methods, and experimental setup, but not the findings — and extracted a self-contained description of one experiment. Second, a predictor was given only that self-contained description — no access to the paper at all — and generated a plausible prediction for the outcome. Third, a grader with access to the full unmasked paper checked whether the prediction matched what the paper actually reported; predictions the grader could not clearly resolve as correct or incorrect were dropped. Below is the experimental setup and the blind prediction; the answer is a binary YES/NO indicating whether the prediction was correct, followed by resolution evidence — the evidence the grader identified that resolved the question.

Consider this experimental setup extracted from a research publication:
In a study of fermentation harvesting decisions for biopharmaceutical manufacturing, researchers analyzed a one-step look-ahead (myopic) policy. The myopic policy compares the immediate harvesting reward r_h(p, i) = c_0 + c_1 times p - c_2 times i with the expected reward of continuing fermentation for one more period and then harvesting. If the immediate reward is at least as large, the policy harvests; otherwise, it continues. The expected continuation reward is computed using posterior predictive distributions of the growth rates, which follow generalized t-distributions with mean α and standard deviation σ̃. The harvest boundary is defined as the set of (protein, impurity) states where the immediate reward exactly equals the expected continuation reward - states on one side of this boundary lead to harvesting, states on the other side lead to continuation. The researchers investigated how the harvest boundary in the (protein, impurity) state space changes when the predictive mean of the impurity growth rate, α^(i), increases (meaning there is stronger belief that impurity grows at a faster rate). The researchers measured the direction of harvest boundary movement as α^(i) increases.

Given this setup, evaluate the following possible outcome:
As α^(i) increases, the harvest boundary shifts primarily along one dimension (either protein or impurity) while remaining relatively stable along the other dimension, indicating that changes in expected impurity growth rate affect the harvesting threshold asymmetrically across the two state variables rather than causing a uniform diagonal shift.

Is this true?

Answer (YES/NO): YES